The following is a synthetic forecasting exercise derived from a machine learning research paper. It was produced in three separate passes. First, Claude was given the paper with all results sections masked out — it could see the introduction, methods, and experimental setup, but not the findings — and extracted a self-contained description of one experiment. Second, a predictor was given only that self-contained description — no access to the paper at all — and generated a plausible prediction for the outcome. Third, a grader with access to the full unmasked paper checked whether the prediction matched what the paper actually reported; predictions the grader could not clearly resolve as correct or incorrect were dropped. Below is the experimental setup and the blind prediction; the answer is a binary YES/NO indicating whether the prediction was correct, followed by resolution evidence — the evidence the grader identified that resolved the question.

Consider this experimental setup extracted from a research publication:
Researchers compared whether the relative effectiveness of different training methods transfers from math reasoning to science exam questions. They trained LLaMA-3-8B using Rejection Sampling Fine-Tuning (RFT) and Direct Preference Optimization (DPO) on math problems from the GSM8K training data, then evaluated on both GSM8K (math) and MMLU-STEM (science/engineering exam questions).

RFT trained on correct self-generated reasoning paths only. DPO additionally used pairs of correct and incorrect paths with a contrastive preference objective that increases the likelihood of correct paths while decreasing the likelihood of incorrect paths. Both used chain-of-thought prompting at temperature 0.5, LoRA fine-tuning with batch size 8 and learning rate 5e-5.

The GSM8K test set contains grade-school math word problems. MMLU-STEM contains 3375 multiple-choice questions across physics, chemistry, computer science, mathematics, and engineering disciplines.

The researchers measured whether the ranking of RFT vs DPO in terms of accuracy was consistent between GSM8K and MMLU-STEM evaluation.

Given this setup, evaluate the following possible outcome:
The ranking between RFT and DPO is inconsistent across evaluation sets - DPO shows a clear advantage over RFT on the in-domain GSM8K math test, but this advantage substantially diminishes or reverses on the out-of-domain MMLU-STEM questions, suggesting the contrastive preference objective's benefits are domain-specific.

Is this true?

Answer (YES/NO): YES